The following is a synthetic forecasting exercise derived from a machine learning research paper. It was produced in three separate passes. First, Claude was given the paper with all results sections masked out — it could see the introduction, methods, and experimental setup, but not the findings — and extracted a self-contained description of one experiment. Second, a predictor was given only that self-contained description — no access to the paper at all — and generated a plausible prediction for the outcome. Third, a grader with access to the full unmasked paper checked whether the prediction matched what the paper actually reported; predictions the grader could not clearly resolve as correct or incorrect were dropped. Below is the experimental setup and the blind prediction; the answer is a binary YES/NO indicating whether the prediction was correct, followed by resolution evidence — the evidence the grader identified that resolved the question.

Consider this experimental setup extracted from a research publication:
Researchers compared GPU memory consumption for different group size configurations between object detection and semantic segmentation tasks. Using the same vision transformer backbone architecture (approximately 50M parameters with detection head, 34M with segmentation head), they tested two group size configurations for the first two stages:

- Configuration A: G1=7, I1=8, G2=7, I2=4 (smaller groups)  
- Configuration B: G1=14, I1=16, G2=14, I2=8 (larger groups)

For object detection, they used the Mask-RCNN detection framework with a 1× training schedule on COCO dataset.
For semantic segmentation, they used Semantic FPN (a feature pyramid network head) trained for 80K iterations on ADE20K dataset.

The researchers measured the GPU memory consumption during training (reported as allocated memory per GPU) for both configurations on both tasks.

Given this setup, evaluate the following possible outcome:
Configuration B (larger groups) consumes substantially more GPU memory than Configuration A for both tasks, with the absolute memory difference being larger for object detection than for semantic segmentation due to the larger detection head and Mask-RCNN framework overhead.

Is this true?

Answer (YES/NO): NO